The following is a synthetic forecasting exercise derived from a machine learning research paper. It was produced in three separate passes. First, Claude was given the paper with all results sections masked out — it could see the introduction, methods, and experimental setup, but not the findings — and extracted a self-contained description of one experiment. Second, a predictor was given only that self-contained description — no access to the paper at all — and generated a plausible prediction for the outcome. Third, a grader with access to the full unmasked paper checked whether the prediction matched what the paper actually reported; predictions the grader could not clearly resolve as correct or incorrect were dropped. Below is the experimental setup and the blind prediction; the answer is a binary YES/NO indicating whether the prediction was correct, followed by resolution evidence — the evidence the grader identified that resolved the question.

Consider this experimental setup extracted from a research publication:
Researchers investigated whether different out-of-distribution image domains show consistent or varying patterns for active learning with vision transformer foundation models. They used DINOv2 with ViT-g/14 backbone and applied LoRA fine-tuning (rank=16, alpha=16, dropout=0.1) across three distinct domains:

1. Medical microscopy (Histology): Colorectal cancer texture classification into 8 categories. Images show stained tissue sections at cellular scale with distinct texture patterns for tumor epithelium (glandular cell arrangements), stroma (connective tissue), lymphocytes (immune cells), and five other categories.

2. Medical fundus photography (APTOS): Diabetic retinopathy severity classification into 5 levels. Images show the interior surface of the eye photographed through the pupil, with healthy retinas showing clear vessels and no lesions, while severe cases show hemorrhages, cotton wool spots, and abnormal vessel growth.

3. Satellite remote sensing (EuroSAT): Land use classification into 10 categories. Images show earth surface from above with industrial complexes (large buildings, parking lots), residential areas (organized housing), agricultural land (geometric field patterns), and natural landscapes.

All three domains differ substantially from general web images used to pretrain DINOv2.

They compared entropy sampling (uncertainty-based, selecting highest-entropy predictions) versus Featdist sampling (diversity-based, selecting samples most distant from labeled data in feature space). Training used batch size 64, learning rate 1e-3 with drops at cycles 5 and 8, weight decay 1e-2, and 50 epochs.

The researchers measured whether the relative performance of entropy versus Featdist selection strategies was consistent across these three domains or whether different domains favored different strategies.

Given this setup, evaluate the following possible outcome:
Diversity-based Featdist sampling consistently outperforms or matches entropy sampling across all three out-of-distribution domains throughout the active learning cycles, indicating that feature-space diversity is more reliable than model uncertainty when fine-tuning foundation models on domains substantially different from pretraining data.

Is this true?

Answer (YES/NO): NO